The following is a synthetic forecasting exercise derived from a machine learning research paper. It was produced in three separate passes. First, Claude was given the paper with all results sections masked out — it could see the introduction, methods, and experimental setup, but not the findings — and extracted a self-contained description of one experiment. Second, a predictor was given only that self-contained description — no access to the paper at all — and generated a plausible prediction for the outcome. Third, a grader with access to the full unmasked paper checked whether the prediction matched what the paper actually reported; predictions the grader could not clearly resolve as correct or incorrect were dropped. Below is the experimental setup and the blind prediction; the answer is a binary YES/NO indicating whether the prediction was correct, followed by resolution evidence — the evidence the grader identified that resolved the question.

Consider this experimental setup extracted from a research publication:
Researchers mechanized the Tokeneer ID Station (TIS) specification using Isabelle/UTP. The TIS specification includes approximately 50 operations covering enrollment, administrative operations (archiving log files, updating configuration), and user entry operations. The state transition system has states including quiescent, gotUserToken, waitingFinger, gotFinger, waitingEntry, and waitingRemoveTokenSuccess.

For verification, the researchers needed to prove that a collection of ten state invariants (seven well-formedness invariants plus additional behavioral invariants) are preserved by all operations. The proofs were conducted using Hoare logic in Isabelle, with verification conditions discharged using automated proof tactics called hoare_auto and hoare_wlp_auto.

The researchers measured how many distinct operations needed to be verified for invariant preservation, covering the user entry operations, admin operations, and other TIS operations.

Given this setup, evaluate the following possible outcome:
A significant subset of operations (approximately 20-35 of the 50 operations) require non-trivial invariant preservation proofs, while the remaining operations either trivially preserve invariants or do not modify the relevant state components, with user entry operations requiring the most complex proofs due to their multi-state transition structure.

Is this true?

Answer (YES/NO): NO